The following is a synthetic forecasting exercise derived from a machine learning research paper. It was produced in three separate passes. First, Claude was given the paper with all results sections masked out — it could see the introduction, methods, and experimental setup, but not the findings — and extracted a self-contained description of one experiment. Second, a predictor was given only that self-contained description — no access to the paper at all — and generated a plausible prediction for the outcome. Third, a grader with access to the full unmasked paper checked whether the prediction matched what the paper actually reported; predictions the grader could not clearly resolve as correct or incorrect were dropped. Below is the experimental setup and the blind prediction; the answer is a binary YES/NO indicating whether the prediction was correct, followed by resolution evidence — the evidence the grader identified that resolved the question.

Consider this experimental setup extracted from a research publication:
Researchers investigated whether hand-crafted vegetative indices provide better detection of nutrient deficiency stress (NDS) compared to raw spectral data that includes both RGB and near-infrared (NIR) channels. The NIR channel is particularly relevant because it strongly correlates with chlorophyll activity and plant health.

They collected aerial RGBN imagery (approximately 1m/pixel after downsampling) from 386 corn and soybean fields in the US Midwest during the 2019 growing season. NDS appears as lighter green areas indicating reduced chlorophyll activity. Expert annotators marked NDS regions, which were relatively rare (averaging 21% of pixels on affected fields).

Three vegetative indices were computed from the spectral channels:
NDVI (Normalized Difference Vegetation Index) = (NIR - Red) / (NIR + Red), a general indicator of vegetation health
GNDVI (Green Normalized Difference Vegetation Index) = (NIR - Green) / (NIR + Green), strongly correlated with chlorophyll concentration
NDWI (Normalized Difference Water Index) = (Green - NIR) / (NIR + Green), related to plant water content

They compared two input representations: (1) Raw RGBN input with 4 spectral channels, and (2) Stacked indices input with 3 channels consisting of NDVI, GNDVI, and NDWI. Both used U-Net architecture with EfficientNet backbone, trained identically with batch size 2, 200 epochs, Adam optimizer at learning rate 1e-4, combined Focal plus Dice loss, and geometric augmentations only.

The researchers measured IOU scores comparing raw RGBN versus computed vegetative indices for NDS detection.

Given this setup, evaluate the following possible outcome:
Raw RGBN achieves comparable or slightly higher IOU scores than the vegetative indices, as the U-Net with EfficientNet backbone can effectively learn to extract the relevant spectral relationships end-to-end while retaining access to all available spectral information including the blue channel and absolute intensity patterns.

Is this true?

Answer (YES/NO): NO